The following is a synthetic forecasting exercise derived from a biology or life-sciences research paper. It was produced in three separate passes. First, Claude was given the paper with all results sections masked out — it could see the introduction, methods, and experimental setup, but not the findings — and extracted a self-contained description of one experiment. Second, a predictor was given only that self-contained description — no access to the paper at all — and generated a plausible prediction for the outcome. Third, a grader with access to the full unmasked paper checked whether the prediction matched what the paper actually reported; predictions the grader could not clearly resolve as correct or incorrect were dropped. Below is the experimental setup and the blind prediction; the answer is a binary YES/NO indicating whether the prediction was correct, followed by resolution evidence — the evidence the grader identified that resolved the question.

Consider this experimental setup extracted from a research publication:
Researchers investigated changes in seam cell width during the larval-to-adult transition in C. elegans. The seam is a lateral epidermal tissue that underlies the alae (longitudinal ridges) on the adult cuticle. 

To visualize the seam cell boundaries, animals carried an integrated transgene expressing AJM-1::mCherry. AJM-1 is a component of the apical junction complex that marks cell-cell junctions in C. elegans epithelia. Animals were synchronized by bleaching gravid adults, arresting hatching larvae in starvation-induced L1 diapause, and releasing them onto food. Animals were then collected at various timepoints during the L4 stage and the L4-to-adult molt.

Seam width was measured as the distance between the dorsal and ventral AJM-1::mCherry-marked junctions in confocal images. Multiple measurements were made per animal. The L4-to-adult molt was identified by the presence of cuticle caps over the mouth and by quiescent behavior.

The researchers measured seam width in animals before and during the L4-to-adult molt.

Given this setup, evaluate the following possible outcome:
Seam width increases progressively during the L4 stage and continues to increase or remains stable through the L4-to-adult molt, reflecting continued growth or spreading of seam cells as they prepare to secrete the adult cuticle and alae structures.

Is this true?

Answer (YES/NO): NO